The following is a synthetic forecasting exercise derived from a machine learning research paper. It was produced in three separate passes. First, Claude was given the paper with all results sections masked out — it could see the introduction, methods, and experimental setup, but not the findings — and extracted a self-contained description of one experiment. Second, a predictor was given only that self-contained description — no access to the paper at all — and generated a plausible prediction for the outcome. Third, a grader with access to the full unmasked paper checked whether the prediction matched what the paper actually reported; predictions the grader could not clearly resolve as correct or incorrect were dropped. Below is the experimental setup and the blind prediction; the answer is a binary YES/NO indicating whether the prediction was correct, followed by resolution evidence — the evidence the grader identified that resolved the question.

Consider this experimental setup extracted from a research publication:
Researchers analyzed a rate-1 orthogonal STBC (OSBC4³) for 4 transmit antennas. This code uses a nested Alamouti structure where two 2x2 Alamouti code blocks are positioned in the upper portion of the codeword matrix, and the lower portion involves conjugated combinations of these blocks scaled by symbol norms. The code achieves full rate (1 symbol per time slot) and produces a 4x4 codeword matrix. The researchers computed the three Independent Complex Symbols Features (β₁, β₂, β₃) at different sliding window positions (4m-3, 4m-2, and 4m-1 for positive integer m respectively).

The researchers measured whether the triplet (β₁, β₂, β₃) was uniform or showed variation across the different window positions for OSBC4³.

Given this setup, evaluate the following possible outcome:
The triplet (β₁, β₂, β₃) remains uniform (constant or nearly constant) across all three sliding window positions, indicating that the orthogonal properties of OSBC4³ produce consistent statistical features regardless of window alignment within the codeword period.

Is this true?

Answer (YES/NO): NO